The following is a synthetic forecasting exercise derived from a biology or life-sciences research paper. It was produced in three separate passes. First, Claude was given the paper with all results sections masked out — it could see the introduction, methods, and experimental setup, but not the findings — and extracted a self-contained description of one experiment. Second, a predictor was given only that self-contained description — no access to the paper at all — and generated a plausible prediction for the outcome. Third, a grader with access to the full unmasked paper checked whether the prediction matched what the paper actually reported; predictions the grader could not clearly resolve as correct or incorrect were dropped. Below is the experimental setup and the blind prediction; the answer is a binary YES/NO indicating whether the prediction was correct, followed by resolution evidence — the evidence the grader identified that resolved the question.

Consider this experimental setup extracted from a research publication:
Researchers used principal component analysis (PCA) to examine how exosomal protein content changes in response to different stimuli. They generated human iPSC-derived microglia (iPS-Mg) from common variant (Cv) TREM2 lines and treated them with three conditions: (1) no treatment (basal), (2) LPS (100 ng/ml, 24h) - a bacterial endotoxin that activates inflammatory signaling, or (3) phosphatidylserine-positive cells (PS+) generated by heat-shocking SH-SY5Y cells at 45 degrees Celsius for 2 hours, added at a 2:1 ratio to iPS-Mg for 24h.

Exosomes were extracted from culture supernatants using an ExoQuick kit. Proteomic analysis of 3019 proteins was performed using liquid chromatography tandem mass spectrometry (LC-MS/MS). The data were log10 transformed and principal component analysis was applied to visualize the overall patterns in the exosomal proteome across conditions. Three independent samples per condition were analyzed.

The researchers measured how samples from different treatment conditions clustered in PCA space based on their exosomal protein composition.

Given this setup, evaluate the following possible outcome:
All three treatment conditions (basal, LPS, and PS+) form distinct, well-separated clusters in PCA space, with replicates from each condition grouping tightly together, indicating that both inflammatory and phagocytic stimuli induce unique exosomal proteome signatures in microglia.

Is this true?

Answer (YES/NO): YES